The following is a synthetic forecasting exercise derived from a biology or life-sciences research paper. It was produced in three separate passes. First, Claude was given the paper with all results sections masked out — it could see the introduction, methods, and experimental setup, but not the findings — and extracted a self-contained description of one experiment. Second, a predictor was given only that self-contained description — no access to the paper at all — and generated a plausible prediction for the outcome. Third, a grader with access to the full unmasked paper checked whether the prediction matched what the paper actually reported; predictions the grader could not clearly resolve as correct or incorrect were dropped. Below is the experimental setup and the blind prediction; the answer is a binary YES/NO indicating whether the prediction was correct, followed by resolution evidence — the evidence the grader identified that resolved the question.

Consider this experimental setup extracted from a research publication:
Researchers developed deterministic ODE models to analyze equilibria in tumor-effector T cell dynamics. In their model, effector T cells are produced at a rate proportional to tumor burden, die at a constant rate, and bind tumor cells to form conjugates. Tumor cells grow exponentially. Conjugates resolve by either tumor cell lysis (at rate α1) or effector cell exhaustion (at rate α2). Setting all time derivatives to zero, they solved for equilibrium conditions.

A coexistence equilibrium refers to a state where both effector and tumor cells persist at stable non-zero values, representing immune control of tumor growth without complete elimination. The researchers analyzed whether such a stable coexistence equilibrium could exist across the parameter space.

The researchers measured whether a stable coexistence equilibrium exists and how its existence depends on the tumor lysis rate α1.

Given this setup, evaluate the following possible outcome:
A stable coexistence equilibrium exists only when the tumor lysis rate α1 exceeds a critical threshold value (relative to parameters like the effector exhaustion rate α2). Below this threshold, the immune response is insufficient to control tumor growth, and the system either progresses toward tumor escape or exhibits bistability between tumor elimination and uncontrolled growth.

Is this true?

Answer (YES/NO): NO